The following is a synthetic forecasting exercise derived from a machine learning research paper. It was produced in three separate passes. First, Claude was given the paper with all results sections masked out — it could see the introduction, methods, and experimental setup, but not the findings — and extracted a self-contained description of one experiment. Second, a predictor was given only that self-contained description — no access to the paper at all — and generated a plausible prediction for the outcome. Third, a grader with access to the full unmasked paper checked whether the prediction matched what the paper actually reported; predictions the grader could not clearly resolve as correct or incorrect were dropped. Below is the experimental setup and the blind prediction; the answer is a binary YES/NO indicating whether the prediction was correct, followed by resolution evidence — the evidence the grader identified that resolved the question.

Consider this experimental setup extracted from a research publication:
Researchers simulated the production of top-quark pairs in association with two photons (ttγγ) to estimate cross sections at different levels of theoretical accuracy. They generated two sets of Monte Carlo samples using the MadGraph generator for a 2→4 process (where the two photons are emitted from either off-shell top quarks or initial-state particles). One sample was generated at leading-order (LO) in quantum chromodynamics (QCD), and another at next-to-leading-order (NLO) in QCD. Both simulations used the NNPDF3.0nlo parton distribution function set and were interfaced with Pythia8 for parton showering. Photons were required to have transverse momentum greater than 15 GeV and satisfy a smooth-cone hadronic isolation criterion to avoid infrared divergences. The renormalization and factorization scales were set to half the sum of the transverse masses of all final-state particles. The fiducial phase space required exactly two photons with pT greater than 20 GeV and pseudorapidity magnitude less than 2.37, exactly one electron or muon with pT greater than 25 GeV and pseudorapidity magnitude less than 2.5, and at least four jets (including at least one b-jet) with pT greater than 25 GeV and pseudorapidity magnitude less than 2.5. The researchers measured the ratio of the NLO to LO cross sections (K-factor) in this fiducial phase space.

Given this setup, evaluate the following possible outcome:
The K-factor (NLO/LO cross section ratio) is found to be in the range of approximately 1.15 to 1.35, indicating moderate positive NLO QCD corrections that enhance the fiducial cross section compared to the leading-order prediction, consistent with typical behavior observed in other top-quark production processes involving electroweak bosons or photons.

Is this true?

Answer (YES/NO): NO